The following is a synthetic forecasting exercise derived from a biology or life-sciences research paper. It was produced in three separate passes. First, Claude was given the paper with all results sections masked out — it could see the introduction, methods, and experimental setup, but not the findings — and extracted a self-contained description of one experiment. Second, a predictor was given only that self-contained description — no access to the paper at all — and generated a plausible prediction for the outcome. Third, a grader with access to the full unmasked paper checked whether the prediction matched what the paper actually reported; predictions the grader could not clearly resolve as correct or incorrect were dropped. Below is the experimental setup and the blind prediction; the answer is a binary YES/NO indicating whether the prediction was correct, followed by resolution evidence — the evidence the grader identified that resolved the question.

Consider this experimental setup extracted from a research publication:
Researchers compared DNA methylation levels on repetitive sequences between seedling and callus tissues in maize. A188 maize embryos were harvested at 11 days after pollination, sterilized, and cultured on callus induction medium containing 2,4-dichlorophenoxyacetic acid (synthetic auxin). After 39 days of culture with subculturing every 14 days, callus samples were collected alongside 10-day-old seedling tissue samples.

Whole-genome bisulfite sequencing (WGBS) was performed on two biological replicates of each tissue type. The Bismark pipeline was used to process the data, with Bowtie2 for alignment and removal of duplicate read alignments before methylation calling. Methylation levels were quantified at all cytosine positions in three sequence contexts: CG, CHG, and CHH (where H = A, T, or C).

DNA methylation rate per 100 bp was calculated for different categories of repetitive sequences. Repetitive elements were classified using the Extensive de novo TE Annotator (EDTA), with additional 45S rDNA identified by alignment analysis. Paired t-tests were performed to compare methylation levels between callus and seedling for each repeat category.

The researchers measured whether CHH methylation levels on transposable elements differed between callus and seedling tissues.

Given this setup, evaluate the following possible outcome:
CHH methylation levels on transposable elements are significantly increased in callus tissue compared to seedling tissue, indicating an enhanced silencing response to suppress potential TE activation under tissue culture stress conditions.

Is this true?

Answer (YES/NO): YES